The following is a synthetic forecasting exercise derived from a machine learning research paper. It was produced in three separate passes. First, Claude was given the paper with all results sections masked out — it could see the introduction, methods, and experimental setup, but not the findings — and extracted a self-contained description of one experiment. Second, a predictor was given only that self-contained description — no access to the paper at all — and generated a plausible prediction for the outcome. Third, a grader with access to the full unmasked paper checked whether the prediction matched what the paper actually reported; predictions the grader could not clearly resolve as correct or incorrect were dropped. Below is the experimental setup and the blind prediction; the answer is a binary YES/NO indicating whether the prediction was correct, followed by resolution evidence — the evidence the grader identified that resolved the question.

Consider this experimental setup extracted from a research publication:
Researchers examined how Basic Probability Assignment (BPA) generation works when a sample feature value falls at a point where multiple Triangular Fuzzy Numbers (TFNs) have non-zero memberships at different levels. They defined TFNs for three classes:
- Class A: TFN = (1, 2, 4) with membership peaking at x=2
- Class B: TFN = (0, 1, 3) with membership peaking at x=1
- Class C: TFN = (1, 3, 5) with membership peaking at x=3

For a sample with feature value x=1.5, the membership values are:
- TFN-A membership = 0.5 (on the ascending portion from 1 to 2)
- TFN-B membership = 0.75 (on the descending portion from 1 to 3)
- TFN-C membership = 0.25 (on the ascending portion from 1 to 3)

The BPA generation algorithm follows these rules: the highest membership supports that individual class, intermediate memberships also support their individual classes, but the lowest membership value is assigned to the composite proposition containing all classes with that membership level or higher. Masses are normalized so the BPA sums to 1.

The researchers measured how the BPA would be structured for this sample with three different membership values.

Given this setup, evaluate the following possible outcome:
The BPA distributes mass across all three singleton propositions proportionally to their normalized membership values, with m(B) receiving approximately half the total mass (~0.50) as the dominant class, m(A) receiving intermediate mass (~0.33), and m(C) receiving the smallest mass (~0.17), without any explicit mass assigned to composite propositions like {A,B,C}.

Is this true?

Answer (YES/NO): NO